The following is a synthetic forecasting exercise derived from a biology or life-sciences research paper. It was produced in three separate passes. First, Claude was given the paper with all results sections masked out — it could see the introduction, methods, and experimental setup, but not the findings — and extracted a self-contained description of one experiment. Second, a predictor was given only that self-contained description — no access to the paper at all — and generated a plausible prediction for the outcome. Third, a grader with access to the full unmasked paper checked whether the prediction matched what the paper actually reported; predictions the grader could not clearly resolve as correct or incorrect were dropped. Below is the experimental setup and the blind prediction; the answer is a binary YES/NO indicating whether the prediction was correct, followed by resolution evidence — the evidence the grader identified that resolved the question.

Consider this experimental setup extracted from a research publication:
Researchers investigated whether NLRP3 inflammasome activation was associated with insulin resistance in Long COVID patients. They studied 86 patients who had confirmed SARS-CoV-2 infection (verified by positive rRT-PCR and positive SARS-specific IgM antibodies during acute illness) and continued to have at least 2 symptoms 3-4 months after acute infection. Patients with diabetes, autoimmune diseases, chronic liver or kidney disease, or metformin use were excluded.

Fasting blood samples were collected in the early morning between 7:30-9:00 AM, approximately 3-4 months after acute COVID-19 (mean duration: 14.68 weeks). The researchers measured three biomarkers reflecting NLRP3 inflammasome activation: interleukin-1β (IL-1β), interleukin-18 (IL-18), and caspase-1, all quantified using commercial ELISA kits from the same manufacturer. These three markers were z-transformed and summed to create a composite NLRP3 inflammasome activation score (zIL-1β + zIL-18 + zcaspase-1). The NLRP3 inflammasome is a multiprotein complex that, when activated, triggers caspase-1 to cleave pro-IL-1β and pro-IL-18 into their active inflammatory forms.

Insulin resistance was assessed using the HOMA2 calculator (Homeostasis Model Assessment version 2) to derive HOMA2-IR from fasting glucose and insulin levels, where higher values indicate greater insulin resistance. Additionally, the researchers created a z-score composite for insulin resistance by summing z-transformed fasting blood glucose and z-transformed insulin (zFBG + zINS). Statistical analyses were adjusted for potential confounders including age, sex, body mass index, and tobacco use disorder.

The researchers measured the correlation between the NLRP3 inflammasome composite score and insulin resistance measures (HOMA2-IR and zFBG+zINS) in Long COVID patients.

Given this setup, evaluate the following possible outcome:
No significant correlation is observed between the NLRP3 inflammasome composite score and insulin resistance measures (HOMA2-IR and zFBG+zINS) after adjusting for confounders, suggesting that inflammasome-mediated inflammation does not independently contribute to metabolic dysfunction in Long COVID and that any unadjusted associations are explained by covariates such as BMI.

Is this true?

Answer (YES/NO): NO